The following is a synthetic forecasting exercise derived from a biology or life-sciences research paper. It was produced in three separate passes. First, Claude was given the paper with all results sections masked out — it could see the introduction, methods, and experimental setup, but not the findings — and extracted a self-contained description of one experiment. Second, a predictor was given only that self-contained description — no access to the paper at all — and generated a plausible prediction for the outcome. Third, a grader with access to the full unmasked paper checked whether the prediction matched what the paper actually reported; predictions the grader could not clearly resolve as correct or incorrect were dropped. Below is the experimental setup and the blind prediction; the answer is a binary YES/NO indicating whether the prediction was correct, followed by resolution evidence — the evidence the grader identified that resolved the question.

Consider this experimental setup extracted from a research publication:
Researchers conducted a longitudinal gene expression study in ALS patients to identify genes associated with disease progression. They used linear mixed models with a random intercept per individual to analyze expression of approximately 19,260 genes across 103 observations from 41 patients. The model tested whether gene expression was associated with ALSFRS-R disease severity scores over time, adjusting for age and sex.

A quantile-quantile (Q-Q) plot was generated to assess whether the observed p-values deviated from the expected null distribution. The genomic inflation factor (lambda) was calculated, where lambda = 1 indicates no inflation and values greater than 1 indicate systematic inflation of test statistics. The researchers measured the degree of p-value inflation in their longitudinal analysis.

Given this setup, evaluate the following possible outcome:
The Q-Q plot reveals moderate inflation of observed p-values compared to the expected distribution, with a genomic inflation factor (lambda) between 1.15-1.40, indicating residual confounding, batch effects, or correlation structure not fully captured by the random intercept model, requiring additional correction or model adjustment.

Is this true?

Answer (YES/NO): NO